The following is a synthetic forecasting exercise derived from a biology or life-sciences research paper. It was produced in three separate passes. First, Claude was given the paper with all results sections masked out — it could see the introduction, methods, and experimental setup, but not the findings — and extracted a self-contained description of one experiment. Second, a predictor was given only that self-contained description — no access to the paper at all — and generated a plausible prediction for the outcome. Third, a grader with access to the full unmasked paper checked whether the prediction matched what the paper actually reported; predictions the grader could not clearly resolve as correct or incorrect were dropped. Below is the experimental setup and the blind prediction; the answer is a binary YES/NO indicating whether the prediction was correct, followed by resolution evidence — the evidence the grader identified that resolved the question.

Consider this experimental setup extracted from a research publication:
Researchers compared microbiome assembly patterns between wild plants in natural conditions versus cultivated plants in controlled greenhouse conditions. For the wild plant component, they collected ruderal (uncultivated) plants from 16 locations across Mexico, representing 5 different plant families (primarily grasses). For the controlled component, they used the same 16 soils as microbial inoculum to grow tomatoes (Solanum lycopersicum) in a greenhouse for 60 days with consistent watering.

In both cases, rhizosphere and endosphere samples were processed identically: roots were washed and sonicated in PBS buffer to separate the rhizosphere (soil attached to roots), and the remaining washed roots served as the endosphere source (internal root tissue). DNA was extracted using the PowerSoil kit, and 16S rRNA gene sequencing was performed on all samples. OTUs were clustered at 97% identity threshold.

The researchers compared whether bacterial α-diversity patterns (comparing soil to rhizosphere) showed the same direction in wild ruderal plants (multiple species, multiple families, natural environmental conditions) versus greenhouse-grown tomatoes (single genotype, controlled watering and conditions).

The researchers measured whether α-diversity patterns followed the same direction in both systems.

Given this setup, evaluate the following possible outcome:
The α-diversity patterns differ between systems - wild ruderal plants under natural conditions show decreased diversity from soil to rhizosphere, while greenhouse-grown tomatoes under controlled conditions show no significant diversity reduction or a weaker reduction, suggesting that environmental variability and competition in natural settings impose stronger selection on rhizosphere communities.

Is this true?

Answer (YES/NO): NO